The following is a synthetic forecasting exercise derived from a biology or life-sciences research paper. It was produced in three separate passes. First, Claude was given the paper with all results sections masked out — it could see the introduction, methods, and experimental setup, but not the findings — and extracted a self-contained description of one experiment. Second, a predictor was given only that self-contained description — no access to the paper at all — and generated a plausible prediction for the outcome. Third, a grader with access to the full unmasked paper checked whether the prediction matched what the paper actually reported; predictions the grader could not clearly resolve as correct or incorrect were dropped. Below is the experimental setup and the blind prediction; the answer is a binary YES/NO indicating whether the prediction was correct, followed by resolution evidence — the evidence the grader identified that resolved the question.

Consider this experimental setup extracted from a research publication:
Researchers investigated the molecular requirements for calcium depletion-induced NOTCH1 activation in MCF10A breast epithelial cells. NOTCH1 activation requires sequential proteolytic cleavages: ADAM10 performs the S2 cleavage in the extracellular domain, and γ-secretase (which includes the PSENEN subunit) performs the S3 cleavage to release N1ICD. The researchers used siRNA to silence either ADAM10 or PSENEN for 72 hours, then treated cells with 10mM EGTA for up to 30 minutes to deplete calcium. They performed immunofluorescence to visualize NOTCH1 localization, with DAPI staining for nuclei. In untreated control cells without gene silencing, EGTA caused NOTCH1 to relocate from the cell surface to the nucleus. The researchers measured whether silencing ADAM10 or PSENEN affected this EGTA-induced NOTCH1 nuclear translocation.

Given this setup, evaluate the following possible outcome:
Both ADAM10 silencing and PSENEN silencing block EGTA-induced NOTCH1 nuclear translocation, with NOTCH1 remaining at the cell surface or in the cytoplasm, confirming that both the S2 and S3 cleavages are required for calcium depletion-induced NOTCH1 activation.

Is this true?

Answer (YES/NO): YES